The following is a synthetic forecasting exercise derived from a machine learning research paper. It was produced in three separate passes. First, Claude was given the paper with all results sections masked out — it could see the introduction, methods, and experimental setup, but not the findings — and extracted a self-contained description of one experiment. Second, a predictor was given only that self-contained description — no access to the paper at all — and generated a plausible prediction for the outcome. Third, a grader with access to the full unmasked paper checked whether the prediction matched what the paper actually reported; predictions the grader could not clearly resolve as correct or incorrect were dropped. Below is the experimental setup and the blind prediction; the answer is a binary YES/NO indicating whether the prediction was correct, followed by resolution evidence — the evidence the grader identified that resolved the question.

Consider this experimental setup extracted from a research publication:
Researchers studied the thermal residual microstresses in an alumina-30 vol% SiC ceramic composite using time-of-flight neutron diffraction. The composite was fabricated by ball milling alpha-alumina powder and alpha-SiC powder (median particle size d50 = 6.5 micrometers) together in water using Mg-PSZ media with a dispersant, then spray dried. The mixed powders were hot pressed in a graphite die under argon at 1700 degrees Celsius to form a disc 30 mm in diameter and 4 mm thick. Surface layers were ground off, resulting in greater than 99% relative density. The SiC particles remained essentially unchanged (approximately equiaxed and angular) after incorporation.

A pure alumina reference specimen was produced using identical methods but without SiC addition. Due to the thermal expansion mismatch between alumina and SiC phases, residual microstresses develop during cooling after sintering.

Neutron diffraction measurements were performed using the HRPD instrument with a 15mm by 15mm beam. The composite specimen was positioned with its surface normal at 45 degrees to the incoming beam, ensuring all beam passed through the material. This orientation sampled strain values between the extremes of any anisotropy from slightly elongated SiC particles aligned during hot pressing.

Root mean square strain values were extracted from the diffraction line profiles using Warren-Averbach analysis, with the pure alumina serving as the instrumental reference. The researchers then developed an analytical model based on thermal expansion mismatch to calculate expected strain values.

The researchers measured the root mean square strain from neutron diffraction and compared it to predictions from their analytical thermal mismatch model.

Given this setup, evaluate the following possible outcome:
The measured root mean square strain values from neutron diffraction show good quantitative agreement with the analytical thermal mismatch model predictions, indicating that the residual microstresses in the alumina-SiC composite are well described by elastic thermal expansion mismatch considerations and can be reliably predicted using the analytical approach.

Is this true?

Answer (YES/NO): YES